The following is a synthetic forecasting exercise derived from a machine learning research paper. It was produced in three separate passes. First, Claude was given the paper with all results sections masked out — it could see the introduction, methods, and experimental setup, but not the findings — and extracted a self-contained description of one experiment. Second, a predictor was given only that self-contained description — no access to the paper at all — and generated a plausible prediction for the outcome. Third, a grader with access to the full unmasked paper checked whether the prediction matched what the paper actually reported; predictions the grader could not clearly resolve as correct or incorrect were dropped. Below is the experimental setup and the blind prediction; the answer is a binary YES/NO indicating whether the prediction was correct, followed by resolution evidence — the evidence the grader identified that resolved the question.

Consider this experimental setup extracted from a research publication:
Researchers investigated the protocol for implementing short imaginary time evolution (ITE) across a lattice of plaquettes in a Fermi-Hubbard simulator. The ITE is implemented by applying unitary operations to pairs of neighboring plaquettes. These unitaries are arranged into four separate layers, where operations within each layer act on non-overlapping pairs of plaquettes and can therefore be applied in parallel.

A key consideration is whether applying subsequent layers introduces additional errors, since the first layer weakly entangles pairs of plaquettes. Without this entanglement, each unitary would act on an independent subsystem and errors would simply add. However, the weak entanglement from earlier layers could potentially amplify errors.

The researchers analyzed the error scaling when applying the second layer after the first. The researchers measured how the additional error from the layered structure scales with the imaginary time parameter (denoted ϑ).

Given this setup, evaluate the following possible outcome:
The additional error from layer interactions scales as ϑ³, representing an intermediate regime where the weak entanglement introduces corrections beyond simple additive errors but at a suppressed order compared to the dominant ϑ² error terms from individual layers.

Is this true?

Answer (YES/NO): NO